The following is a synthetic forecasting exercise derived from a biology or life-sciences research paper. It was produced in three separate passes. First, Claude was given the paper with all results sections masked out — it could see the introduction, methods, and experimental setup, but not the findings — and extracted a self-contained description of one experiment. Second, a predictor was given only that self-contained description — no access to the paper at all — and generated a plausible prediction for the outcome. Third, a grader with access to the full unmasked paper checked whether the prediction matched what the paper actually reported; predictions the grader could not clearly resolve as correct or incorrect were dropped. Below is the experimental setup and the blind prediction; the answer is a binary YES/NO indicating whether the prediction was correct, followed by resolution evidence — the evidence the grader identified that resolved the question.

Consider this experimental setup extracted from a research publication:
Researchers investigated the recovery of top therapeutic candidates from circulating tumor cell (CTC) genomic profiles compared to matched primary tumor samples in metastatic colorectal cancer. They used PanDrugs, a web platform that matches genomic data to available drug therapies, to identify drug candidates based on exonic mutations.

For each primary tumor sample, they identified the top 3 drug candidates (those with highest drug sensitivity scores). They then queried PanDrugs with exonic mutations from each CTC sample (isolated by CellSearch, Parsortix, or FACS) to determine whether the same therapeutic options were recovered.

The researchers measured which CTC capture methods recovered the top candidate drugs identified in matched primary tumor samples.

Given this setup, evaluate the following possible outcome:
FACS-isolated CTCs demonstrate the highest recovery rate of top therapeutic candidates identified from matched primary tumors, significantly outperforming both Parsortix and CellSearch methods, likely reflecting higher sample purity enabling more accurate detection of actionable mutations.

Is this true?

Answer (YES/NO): NO